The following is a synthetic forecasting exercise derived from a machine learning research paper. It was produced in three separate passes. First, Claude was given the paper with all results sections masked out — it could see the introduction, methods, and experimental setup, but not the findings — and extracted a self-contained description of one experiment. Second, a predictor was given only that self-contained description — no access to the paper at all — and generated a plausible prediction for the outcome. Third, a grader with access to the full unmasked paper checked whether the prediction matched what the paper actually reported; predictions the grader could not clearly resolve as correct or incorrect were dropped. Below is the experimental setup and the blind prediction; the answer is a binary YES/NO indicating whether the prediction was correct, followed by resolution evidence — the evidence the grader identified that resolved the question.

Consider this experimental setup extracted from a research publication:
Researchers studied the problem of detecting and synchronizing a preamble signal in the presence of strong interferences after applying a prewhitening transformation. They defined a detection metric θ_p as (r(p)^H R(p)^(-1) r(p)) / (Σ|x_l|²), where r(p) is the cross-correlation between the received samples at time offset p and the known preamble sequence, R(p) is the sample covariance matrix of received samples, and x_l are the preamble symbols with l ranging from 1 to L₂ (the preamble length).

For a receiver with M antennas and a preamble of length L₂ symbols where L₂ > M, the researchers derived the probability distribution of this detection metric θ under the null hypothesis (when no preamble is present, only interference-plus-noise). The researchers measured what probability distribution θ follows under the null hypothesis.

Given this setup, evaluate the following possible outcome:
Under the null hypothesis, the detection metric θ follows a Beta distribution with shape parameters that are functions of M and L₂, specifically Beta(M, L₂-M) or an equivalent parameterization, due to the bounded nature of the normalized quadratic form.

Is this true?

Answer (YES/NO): YES